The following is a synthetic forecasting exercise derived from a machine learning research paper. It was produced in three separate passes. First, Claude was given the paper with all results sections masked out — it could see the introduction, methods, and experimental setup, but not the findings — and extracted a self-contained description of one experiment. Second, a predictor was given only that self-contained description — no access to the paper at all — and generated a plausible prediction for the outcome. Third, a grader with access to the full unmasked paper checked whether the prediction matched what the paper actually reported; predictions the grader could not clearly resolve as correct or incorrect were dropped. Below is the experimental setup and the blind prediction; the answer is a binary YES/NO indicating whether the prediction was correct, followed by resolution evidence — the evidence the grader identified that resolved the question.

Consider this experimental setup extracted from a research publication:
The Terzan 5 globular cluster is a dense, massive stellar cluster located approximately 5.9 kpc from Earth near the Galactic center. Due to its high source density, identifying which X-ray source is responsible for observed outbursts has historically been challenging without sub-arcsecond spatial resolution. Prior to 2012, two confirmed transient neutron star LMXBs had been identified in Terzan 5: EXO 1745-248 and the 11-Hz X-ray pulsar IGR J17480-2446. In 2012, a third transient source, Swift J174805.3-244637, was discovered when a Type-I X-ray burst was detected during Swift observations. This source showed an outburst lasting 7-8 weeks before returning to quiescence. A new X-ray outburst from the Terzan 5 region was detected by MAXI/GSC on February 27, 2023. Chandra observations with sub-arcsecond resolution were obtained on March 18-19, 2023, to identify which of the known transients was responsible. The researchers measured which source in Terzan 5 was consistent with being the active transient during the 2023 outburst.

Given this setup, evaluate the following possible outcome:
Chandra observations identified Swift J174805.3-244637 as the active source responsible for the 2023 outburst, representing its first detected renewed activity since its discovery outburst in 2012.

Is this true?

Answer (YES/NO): YES